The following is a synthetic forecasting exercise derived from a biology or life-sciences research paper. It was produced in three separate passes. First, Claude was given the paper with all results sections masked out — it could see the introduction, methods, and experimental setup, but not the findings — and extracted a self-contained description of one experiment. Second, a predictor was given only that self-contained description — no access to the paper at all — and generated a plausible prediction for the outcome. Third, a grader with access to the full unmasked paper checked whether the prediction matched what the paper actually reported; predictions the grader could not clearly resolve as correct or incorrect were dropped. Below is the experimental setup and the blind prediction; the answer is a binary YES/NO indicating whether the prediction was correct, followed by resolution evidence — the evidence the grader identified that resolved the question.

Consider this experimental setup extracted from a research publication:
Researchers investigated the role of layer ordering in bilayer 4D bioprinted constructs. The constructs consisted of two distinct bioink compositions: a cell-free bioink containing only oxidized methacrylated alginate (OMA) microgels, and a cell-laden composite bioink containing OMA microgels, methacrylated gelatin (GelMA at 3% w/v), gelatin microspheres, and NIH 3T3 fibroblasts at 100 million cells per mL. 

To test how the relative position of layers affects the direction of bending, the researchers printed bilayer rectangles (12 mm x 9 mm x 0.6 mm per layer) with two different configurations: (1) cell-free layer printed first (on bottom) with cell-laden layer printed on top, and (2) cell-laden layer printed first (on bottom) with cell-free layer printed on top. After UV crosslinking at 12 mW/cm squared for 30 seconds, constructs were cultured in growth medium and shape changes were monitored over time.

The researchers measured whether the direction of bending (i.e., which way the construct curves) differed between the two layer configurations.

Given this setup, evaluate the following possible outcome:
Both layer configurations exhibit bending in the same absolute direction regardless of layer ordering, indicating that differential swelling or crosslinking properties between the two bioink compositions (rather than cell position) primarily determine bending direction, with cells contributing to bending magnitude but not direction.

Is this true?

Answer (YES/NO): NO